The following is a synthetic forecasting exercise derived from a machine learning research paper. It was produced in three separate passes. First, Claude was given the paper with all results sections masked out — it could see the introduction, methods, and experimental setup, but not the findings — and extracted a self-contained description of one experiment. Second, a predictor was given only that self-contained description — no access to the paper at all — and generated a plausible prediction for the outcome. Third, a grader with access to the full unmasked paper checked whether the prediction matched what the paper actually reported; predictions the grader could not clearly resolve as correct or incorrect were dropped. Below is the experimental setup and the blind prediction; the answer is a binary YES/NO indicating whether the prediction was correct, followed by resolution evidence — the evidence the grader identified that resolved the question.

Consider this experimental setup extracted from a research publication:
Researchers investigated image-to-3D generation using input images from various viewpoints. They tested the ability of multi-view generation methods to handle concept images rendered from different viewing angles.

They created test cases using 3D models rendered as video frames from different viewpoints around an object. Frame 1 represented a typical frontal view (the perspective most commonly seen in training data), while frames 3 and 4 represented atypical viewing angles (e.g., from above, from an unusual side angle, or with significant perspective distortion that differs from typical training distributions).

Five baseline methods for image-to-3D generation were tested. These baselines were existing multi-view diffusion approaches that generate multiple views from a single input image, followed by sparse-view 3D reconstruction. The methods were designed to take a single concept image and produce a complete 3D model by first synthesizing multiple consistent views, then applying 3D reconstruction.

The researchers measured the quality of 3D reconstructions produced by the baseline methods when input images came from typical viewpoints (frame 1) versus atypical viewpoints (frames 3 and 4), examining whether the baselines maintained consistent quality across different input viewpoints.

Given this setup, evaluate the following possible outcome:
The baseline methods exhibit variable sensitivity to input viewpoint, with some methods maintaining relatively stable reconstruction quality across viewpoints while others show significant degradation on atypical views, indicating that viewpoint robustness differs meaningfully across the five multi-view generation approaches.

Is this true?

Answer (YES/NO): NO